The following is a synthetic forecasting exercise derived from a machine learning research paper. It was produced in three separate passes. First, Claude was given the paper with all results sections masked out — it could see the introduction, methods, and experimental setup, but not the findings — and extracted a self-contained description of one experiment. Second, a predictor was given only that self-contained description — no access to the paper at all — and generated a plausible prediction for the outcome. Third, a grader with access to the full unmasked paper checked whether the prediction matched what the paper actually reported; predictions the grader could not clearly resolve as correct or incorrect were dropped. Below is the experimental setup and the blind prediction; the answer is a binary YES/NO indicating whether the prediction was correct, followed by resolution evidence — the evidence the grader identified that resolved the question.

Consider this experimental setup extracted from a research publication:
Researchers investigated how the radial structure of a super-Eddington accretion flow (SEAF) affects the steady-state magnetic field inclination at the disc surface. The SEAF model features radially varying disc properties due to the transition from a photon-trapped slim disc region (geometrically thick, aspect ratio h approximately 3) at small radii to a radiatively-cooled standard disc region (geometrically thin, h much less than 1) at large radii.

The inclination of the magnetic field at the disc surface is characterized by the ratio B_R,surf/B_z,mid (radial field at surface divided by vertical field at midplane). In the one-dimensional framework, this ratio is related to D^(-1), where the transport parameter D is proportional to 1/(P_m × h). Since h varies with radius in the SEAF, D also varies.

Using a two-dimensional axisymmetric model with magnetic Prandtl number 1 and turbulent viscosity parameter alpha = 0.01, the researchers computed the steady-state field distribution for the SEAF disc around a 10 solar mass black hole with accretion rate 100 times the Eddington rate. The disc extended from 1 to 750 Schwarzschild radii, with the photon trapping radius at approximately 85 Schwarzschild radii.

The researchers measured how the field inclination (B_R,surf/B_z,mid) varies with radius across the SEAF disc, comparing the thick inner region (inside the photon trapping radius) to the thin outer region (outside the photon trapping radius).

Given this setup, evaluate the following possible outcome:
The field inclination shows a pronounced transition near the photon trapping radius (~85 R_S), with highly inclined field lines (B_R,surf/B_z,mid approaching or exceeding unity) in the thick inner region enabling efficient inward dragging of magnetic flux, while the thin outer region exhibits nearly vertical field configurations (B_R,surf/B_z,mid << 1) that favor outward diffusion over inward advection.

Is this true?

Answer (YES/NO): NO